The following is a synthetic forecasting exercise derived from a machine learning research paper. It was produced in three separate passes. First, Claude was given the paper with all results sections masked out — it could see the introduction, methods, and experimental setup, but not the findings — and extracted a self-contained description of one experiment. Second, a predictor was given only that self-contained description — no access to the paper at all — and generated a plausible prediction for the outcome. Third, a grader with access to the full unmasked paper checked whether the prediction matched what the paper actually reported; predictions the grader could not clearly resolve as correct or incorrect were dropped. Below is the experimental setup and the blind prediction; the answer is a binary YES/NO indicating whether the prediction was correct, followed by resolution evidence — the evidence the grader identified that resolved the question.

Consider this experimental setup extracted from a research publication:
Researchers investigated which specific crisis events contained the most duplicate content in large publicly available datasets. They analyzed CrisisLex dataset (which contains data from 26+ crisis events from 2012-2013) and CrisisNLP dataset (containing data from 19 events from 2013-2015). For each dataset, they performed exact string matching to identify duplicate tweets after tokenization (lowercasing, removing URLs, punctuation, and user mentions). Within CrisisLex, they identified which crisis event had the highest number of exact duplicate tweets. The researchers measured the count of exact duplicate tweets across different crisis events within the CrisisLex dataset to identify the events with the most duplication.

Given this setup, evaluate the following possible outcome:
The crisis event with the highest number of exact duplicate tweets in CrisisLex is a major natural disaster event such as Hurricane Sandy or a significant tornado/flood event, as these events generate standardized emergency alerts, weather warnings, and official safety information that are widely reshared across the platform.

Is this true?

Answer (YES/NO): YES